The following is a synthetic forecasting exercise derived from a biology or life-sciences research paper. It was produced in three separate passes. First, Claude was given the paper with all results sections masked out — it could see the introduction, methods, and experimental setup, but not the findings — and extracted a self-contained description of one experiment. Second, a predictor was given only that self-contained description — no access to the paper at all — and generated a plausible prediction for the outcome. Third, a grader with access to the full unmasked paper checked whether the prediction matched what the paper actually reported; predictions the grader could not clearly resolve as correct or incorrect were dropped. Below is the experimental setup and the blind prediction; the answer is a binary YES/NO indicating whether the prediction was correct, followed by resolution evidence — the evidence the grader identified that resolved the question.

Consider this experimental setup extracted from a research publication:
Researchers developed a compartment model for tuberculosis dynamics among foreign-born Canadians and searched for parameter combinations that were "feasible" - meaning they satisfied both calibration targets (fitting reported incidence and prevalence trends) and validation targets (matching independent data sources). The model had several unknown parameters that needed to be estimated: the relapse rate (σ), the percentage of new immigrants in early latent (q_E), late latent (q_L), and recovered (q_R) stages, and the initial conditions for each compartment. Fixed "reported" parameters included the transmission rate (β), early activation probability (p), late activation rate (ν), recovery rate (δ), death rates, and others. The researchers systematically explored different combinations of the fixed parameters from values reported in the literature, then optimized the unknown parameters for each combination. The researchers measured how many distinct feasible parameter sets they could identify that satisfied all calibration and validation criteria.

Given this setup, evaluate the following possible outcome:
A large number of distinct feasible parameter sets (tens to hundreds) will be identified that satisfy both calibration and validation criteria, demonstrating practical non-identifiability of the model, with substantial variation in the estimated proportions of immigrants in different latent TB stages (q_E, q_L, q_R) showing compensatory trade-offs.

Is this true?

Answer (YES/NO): NO